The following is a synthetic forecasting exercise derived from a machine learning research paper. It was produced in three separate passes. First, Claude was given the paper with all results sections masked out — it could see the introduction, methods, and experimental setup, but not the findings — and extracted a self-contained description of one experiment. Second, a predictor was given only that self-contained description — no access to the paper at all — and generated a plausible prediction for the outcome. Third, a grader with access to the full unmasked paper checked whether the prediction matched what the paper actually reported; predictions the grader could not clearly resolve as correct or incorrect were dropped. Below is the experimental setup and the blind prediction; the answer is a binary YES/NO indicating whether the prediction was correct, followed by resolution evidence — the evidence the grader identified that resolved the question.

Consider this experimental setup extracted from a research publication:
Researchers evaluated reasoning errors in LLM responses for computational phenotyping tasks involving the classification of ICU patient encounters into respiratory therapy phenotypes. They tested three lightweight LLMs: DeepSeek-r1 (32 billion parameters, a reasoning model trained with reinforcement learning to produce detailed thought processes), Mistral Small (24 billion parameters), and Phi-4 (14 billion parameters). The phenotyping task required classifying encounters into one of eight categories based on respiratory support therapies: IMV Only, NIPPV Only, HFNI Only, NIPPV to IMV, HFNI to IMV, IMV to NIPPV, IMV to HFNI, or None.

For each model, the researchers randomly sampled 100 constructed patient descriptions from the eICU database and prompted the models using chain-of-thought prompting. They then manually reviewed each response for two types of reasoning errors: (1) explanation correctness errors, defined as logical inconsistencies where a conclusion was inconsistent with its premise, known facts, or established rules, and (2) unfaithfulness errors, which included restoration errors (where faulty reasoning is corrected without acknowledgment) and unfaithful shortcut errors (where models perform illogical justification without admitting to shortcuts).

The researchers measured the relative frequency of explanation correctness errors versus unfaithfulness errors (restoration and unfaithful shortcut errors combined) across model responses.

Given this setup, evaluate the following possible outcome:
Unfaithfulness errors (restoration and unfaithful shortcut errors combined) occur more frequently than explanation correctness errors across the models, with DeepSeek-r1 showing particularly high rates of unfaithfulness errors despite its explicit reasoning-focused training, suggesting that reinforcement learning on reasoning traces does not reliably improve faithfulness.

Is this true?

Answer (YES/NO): NO